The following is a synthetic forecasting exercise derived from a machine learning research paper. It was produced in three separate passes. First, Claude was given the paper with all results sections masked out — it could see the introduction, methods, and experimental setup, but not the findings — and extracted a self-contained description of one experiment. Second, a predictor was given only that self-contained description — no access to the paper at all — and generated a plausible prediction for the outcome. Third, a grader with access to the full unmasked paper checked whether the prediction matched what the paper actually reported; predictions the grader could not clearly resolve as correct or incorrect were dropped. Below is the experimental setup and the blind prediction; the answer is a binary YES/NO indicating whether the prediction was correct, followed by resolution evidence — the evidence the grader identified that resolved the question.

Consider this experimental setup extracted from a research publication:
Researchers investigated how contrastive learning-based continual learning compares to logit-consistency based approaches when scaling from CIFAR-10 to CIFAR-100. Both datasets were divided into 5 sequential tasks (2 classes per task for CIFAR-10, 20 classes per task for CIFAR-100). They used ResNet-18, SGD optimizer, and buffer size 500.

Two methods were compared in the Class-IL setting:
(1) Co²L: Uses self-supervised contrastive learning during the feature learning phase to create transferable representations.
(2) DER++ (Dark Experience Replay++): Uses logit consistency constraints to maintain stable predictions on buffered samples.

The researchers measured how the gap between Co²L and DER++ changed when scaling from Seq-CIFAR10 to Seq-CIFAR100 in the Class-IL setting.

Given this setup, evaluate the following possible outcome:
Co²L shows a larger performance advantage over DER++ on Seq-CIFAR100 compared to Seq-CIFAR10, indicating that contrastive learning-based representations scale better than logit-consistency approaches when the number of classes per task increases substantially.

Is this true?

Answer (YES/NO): NO